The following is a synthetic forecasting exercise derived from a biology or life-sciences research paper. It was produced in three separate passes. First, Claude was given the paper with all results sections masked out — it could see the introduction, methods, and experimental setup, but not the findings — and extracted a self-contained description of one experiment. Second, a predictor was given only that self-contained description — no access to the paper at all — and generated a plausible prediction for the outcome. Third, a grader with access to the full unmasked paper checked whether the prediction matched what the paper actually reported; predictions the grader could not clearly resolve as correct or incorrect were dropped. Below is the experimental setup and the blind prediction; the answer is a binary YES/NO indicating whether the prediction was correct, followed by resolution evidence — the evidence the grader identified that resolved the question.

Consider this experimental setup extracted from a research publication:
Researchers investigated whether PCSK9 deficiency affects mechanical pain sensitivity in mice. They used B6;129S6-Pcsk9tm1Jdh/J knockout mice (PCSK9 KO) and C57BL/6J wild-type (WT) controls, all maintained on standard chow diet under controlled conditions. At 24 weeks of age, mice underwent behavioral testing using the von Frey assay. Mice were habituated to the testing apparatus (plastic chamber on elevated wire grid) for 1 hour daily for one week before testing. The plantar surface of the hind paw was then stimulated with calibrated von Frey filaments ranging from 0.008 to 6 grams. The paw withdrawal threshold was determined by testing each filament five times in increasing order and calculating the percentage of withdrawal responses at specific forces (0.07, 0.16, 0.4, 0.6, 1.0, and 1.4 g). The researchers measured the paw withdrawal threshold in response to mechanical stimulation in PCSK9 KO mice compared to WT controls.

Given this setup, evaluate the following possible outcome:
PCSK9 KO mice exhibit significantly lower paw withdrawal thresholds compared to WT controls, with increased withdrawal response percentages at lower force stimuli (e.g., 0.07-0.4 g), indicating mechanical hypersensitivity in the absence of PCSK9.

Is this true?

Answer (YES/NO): NO